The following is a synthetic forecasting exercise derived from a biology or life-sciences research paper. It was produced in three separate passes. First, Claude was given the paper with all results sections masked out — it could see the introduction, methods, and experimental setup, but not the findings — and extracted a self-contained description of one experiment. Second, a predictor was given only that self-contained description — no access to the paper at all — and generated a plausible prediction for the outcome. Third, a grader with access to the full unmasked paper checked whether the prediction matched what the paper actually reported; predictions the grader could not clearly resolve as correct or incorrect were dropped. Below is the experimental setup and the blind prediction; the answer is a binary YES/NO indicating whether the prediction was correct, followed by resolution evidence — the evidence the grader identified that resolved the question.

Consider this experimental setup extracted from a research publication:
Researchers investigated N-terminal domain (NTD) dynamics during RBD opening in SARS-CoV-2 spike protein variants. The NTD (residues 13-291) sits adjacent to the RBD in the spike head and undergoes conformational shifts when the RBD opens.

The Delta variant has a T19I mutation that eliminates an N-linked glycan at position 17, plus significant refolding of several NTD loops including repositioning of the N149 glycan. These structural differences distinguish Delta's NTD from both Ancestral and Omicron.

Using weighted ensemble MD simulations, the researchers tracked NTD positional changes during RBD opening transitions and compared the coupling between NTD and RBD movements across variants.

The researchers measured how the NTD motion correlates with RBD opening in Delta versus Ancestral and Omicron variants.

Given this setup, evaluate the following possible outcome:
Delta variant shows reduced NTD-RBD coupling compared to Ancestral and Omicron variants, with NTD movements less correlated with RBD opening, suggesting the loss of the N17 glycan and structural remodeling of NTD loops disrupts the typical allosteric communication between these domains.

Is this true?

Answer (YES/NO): NO